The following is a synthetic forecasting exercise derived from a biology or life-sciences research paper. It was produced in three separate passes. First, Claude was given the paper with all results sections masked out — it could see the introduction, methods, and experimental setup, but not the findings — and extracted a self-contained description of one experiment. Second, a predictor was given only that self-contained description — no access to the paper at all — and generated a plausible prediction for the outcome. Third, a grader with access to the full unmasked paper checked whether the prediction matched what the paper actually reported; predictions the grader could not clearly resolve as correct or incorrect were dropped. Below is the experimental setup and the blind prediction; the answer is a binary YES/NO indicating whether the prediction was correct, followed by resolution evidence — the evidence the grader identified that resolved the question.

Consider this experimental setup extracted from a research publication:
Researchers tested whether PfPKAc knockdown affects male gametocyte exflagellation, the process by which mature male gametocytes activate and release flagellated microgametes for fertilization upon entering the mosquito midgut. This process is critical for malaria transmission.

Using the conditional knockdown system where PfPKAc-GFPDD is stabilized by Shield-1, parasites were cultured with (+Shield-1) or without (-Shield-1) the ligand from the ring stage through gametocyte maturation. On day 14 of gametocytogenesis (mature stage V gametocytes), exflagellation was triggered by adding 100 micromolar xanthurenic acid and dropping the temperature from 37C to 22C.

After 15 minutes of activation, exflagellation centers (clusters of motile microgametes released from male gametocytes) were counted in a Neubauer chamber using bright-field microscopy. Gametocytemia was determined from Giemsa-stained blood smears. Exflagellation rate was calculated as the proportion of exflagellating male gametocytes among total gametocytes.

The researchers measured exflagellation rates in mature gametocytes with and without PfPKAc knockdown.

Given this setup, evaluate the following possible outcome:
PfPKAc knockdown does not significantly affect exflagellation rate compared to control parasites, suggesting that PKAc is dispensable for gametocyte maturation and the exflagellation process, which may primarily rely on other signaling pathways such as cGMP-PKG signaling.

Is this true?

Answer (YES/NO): YES